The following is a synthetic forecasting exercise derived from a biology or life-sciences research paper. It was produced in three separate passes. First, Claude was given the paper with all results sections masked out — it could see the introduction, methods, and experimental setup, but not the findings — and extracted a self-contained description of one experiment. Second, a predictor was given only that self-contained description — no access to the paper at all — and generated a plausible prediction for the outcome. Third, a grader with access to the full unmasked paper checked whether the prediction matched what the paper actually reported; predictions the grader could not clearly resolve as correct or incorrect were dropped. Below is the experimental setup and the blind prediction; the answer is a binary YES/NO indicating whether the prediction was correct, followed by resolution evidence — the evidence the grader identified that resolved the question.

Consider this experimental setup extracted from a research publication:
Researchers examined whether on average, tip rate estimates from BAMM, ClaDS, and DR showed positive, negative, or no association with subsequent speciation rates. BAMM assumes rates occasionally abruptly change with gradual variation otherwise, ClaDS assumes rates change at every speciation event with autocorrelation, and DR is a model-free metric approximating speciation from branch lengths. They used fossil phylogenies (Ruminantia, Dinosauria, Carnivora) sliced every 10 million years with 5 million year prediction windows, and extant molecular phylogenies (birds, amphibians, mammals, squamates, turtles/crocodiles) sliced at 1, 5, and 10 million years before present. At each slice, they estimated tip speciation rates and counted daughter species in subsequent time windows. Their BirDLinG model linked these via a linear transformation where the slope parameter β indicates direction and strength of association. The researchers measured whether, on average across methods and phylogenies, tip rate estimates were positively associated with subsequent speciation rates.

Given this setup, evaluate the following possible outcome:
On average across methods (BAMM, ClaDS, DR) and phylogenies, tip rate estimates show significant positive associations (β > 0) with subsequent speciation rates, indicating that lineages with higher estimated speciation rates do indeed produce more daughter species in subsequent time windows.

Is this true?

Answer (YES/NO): YES